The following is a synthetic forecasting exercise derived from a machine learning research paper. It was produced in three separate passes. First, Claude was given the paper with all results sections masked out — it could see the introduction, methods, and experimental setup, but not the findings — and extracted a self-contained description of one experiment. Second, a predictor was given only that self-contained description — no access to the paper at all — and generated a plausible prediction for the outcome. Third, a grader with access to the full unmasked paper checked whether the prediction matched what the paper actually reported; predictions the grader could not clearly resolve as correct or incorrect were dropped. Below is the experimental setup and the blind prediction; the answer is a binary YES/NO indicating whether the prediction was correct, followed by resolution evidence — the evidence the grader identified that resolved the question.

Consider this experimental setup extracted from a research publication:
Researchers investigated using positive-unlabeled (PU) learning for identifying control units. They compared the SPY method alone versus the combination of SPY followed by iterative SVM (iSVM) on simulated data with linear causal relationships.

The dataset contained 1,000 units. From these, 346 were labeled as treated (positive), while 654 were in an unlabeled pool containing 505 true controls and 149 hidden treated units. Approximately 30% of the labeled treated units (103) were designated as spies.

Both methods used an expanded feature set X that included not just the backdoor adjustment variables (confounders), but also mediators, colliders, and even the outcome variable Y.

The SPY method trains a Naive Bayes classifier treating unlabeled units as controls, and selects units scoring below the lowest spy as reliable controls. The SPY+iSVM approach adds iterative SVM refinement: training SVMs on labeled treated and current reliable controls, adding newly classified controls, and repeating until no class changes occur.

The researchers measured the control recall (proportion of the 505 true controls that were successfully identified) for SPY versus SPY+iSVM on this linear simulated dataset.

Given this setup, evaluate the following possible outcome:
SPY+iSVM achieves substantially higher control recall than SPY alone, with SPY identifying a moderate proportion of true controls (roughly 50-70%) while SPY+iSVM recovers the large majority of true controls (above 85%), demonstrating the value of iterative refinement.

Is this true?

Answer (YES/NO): NO